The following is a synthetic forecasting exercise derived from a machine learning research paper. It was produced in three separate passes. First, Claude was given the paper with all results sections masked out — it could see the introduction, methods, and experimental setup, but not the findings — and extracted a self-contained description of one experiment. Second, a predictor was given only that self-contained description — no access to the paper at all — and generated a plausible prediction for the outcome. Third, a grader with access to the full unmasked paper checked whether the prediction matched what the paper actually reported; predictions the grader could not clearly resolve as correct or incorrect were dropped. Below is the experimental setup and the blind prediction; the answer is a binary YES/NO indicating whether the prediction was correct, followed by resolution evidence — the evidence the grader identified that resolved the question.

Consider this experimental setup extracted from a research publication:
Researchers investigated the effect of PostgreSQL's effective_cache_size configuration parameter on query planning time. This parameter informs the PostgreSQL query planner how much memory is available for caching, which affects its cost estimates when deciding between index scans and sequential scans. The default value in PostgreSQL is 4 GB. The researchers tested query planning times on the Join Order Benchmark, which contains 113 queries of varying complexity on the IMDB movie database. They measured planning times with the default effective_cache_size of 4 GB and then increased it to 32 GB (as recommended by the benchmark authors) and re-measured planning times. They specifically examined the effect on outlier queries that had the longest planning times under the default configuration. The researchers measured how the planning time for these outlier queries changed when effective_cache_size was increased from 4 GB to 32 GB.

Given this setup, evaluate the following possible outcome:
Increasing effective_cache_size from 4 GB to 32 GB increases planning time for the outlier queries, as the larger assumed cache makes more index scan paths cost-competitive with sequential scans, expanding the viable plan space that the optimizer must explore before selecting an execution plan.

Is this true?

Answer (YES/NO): NO